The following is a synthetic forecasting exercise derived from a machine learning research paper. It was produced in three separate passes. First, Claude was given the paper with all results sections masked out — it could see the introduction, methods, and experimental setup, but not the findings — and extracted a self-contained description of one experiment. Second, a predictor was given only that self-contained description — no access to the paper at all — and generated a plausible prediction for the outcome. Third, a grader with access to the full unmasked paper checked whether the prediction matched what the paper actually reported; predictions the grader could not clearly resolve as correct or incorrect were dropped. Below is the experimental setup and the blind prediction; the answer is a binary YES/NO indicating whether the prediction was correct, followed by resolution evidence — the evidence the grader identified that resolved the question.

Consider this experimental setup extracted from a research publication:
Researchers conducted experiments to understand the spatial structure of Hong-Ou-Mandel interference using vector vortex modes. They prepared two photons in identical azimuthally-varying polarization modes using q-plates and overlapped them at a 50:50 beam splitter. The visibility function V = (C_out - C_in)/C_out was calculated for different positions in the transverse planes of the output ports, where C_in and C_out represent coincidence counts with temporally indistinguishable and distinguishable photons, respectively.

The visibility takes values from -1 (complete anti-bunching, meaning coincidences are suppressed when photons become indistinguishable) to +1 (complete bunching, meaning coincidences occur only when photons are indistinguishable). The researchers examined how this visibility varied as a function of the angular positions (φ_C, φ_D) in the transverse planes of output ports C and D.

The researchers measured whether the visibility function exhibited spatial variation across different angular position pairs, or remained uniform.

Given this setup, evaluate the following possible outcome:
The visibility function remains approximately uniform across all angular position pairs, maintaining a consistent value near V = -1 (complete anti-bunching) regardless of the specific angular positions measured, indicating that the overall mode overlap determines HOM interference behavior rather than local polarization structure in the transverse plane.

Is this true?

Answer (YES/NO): NO